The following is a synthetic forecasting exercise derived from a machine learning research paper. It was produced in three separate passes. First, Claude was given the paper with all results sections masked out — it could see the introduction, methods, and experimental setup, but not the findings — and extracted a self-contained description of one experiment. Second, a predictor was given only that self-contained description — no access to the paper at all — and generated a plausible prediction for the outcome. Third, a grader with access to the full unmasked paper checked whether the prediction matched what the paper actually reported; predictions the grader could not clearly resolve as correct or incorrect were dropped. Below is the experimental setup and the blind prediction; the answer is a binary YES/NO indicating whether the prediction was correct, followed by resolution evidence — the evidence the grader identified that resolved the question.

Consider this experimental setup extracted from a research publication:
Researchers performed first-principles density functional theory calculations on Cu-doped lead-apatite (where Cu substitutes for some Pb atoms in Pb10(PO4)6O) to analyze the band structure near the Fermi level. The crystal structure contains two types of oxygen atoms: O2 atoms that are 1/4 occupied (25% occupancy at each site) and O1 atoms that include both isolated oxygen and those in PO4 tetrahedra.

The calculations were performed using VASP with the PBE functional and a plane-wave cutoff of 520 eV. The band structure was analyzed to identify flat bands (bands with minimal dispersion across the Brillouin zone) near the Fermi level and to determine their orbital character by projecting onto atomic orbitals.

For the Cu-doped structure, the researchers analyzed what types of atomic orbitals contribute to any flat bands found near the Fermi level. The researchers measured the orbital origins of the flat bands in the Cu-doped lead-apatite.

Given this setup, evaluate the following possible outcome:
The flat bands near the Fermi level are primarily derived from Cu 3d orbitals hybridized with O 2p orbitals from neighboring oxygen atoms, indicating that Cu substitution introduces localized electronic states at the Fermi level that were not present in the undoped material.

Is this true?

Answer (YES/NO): NO